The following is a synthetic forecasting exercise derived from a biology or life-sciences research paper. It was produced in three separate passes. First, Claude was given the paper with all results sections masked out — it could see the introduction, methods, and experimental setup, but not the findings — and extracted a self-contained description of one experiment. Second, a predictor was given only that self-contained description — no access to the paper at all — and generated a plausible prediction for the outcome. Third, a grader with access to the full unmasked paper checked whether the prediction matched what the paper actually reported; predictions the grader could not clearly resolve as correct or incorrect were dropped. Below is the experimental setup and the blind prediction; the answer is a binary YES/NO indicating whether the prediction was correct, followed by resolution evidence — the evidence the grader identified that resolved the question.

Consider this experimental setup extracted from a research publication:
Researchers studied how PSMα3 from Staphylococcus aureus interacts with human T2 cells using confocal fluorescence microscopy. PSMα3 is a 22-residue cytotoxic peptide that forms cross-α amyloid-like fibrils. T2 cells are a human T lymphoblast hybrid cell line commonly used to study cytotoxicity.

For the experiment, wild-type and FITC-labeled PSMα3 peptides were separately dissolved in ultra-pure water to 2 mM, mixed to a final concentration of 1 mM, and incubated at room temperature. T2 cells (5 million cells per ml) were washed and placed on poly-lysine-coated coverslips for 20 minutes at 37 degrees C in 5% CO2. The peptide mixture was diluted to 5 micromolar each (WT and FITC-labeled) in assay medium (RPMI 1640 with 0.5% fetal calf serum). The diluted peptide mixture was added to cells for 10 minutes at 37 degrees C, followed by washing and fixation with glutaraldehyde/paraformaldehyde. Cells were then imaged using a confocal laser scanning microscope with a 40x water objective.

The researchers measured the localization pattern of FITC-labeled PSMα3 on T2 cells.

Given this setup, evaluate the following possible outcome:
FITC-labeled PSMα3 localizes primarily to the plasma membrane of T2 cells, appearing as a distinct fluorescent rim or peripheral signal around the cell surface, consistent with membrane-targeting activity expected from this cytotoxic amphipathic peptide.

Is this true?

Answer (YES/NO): NO